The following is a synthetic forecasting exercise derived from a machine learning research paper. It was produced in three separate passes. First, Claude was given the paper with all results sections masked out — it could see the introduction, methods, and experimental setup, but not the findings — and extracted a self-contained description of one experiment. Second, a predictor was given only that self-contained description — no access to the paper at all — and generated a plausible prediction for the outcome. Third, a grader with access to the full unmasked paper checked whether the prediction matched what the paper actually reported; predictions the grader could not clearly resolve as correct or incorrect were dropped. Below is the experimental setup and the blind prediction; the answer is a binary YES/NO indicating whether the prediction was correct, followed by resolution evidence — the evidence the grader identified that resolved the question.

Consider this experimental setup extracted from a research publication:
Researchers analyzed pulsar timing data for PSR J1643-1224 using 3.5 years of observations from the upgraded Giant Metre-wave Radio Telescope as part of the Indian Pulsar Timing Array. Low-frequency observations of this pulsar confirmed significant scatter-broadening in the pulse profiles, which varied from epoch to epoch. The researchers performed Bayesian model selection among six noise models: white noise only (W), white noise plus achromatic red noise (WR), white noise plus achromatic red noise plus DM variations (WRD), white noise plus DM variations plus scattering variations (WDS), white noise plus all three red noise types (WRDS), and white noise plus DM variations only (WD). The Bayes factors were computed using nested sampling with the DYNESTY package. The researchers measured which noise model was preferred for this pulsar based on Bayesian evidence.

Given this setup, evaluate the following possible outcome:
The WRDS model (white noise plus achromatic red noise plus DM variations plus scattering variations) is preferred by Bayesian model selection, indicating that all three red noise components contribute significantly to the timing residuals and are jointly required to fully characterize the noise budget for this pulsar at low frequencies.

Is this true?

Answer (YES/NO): YES